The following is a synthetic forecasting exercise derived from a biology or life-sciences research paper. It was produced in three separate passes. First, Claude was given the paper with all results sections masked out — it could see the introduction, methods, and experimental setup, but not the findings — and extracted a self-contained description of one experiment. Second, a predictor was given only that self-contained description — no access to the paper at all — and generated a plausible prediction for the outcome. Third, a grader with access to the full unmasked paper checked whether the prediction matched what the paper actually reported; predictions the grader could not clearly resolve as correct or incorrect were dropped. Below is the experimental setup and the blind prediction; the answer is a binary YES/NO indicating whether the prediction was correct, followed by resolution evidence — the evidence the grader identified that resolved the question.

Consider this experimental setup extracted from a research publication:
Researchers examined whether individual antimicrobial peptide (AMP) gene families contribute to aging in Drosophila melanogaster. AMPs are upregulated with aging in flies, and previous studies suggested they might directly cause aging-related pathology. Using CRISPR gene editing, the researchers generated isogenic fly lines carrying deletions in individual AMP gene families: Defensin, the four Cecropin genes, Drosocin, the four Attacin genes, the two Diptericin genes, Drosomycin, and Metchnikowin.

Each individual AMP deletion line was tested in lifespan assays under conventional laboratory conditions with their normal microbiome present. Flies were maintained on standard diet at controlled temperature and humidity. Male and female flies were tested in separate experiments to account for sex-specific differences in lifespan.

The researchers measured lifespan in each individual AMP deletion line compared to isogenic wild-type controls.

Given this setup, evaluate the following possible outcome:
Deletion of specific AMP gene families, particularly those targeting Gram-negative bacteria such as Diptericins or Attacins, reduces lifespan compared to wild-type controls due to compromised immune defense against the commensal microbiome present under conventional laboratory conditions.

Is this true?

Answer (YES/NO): NO